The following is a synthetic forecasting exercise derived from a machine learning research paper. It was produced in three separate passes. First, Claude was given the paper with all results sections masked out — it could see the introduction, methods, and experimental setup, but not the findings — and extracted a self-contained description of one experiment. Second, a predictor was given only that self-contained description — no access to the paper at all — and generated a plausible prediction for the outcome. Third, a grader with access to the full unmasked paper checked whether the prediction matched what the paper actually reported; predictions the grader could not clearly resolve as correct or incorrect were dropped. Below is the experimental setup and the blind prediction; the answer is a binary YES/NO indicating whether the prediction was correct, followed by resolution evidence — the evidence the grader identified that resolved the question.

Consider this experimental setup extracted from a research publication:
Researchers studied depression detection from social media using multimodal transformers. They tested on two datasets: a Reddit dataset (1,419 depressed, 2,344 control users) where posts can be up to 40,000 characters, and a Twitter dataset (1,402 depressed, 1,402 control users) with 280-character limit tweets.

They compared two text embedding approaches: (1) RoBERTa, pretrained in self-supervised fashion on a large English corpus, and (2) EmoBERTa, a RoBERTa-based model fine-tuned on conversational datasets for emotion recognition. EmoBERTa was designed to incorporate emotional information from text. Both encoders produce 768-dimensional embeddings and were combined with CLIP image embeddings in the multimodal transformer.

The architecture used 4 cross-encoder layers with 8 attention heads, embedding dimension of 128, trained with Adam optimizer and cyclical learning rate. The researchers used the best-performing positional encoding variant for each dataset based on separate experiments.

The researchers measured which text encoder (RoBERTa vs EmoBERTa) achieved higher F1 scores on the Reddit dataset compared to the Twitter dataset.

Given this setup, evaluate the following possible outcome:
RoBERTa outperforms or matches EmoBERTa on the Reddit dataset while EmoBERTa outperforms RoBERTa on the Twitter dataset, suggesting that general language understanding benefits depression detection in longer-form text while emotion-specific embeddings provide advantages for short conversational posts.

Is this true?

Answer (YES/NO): NO